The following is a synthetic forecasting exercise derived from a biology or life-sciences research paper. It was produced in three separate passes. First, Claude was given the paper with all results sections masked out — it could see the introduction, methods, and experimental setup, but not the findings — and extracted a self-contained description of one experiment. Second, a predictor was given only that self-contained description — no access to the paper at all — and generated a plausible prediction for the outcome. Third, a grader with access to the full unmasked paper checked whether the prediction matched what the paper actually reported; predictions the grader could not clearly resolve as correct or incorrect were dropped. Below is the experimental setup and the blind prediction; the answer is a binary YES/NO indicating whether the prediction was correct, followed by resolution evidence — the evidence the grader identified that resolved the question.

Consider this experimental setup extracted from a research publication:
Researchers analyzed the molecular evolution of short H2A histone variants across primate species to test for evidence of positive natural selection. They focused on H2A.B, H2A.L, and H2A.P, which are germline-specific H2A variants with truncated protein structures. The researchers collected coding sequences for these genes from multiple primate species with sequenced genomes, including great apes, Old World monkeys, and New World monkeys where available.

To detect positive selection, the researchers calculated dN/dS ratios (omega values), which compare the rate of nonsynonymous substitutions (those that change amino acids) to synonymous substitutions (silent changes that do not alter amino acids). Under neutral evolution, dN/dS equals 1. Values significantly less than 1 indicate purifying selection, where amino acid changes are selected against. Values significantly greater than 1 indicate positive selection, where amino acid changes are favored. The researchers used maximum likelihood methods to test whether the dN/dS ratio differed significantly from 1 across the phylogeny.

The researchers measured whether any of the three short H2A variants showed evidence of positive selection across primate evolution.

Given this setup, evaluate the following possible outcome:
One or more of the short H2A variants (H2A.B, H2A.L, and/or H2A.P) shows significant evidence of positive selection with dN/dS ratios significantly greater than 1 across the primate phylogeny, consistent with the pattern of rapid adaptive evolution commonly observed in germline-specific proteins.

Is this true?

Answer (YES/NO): YES